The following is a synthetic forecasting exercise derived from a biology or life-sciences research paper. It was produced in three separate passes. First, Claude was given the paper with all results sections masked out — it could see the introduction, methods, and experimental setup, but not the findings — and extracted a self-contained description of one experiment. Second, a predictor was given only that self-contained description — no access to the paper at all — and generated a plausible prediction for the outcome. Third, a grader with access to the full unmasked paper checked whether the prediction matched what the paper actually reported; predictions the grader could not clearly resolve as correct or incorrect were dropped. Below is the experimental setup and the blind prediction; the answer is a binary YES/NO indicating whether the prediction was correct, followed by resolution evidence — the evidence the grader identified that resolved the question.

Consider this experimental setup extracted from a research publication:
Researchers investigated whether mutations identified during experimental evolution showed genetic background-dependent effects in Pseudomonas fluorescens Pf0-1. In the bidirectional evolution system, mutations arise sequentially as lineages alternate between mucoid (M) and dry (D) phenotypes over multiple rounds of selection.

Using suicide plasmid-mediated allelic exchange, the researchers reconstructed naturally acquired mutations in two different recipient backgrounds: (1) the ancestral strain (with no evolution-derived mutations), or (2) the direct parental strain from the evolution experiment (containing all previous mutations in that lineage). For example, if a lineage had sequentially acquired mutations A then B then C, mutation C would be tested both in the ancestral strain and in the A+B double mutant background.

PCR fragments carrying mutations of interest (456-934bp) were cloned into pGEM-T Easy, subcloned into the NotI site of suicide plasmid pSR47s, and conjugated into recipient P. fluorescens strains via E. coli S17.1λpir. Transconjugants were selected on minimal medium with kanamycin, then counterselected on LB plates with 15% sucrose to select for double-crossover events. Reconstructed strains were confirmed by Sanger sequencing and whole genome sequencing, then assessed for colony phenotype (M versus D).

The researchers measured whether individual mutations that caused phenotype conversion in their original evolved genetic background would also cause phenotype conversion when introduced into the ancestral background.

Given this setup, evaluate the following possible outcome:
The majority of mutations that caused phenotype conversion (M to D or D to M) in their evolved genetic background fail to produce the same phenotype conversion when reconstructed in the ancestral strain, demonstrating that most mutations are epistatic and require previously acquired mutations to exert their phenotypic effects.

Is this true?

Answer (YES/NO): YES